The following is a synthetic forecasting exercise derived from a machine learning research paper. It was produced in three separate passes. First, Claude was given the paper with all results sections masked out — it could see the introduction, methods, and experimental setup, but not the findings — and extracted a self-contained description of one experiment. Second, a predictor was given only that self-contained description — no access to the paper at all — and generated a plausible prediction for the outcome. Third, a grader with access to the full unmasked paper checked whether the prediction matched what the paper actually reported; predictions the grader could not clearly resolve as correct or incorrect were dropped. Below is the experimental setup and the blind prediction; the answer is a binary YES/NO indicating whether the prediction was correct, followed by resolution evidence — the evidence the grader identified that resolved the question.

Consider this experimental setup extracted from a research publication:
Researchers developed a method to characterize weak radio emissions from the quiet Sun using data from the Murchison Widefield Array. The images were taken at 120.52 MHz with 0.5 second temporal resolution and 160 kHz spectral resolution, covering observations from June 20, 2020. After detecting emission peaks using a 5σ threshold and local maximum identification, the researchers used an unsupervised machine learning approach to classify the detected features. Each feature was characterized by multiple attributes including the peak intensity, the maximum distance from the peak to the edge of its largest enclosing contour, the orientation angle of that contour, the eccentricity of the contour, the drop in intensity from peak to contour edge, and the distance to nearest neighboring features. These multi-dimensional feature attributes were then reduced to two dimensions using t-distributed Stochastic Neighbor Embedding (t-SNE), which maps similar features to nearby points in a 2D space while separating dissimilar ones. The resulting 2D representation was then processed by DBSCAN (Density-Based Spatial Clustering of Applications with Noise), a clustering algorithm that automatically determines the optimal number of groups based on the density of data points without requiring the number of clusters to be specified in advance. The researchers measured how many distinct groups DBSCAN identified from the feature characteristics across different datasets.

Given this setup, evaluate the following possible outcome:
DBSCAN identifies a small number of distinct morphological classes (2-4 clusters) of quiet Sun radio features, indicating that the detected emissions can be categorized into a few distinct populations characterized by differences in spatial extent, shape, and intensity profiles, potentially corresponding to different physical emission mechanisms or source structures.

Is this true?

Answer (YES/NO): NO